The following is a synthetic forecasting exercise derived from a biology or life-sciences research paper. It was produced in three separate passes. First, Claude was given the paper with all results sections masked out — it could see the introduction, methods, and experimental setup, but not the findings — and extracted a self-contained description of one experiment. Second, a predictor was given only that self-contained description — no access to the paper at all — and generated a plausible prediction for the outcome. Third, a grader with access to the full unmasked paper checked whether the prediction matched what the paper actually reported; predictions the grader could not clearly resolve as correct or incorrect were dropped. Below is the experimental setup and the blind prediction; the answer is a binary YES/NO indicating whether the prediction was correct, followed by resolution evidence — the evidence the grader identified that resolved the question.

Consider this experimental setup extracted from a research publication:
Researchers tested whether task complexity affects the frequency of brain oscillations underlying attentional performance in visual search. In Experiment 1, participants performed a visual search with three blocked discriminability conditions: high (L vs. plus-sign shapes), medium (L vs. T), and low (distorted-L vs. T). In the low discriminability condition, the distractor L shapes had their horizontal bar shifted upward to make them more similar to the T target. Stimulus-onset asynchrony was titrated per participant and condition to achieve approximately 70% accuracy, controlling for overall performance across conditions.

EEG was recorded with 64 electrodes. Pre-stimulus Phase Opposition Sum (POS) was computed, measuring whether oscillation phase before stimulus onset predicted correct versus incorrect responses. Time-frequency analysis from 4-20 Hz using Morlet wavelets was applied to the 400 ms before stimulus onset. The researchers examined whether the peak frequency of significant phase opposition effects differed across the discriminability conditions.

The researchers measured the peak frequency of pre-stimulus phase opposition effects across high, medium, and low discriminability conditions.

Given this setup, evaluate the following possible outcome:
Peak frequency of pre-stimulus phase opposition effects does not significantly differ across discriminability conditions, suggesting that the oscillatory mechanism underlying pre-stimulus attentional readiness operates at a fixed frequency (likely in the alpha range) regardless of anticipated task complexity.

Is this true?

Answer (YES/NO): NO